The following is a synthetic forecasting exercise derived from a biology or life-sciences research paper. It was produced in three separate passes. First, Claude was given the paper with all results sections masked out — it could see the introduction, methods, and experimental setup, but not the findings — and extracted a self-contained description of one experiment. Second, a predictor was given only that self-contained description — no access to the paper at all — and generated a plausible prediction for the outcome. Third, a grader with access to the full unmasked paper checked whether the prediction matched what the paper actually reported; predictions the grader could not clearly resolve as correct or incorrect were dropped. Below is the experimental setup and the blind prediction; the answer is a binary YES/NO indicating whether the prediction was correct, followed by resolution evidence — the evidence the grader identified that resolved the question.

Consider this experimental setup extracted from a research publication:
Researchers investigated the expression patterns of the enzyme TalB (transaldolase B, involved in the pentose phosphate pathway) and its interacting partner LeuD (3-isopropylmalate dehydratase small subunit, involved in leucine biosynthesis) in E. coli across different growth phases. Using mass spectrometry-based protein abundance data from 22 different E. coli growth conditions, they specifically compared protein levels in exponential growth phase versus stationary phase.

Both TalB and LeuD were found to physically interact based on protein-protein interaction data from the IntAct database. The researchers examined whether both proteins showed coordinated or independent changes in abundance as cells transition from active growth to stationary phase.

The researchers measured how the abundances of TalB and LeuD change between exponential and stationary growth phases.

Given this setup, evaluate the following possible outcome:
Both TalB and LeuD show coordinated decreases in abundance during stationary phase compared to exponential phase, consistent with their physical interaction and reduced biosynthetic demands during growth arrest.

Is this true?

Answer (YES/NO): YES